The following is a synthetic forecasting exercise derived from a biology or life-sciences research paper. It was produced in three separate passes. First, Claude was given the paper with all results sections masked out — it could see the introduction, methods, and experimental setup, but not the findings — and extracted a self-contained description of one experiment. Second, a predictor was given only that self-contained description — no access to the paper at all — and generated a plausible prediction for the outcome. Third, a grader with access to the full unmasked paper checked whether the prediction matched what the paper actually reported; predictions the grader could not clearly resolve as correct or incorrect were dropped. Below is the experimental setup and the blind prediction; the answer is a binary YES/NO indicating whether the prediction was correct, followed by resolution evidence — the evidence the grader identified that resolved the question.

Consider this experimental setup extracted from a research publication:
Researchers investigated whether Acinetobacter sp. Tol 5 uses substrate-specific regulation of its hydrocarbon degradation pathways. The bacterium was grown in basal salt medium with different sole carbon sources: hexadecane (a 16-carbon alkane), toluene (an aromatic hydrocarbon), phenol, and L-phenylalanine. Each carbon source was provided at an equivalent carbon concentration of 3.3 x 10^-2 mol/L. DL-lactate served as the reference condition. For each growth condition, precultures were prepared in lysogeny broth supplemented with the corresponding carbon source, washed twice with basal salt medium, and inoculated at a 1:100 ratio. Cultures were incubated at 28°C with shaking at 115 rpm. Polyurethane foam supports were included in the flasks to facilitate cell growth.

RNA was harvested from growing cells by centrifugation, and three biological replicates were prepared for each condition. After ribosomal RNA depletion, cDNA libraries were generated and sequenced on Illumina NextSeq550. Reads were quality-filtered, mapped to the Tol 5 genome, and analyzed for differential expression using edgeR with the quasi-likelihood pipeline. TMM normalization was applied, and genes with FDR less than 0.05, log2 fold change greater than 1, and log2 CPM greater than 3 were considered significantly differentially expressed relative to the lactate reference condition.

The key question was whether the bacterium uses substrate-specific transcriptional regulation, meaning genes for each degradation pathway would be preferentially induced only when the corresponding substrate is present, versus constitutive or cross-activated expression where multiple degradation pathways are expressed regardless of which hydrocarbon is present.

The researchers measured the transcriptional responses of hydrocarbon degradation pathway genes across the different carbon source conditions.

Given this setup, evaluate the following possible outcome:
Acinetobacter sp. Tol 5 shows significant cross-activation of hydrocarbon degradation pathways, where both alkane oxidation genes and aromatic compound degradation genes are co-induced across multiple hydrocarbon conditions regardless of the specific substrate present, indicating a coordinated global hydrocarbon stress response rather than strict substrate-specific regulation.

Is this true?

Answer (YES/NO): NO